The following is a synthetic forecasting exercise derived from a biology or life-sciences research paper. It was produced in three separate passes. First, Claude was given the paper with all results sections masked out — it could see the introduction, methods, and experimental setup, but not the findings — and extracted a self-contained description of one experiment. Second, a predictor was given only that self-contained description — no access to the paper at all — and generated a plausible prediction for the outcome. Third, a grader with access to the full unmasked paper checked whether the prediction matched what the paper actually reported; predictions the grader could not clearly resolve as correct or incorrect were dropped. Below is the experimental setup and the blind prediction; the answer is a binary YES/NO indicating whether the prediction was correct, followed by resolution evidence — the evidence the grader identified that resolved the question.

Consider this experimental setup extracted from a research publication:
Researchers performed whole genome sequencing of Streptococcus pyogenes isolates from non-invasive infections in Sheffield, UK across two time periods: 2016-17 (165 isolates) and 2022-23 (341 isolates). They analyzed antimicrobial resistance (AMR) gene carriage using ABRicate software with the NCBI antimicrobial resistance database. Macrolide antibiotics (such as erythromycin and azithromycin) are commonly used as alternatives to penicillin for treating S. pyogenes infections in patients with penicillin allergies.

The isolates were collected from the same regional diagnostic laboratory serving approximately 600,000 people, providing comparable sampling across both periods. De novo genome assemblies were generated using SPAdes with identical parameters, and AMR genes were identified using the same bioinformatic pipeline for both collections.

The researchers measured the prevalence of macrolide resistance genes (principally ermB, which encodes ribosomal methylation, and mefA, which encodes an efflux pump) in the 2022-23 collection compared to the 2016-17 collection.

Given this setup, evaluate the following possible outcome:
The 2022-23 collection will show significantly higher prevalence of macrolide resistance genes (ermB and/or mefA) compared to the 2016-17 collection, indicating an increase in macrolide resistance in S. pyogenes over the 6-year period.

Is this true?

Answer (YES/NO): NO